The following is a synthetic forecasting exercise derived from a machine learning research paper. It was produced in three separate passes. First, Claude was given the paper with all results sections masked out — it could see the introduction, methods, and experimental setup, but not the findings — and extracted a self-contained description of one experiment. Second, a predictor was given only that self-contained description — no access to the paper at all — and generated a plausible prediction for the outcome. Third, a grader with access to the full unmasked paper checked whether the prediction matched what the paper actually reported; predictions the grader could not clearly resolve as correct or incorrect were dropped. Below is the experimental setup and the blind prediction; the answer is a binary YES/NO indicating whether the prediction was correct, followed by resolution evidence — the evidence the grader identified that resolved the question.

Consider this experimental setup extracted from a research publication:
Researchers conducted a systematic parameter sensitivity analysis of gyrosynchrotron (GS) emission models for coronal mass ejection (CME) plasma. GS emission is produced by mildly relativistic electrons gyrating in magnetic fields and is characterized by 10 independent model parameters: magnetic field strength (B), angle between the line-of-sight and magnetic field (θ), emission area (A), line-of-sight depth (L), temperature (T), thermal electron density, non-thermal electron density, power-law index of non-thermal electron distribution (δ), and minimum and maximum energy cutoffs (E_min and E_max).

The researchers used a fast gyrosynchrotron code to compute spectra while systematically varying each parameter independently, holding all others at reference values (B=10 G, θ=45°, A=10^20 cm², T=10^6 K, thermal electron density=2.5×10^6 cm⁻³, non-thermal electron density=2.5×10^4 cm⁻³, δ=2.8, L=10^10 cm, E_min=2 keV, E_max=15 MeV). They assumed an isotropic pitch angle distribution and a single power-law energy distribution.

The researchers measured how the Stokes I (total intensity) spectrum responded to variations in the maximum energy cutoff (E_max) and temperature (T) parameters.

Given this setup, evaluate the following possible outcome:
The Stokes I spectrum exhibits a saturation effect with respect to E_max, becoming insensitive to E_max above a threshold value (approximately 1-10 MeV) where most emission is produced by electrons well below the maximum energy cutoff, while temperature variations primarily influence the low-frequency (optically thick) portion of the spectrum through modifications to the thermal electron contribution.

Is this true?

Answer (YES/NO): NO